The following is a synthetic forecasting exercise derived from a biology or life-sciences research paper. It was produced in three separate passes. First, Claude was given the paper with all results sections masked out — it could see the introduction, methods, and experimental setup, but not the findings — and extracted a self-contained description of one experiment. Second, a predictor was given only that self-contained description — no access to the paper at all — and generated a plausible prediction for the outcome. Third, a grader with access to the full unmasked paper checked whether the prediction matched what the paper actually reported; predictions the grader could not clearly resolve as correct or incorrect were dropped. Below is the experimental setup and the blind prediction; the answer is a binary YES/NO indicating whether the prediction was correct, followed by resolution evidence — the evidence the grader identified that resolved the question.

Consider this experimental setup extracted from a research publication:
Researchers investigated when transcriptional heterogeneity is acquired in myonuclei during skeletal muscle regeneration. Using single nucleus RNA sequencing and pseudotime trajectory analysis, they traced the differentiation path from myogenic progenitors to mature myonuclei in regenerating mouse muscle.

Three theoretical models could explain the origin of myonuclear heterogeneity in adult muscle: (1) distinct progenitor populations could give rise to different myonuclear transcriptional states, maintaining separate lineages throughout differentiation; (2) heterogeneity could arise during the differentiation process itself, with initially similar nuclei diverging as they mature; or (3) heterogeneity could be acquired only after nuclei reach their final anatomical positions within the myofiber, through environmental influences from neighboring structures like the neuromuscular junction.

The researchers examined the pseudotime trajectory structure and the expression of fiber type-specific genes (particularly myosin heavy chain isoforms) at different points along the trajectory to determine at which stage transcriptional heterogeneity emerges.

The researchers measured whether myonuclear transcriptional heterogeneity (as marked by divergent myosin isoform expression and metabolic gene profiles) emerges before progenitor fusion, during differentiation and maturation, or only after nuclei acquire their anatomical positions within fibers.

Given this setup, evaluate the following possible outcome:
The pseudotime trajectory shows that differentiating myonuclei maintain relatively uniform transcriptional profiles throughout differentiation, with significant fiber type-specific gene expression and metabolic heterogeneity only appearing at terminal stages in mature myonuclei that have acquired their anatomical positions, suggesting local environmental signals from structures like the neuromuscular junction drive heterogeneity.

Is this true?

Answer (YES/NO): NO